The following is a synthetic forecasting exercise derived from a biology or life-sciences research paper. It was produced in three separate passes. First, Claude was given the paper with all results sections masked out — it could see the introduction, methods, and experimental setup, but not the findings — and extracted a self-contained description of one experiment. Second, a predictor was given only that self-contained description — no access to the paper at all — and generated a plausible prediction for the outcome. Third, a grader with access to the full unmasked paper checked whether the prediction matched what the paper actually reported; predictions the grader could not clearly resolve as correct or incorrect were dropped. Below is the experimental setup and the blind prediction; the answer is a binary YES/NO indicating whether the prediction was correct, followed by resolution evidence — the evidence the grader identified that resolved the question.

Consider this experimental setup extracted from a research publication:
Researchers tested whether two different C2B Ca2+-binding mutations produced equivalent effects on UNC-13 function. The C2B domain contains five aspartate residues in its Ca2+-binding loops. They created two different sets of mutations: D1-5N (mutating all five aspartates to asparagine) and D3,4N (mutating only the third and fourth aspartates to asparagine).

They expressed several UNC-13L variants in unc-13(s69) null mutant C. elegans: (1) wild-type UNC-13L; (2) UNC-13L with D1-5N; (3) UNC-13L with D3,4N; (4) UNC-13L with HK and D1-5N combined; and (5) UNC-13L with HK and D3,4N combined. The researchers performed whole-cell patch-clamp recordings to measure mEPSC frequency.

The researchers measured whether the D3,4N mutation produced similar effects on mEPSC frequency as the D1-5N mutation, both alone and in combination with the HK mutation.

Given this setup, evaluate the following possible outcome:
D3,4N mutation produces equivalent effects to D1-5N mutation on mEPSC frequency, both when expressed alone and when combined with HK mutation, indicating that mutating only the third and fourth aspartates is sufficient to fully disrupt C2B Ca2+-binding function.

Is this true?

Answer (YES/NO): NO